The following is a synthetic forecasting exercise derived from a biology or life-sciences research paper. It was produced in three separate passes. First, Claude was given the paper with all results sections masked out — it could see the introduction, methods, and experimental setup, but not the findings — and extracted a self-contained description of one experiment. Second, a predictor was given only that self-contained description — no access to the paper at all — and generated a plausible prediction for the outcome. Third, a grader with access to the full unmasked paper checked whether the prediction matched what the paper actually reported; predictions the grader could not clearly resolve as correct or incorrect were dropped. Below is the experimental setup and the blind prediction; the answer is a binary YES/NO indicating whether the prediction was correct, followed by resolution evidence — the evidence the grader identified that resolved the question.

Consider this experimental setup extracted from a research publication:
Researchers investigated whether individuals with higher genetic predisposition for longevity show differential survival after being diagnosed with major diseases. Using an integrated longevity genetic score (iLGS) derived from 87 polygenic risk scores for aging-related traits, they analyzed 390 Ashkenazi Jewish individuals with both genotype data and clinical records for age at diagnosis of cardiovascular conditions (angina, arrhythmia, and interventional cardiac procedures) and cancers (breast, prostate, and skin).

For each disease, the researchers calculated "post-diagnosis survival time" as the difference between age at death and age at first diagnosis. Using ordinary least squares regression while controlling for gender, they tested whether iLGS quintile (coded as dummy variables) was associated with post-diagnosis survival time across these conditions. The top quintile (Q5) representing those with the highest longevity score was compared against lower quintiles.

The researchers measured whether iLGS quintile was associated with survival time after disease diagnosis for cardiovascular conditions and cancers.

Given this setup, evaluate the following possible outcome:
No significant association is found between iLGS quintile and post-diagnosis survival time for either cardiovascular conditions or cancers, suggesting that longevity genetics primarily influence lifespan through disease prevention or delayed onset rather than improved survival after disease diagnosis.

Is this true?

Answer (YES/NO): YES